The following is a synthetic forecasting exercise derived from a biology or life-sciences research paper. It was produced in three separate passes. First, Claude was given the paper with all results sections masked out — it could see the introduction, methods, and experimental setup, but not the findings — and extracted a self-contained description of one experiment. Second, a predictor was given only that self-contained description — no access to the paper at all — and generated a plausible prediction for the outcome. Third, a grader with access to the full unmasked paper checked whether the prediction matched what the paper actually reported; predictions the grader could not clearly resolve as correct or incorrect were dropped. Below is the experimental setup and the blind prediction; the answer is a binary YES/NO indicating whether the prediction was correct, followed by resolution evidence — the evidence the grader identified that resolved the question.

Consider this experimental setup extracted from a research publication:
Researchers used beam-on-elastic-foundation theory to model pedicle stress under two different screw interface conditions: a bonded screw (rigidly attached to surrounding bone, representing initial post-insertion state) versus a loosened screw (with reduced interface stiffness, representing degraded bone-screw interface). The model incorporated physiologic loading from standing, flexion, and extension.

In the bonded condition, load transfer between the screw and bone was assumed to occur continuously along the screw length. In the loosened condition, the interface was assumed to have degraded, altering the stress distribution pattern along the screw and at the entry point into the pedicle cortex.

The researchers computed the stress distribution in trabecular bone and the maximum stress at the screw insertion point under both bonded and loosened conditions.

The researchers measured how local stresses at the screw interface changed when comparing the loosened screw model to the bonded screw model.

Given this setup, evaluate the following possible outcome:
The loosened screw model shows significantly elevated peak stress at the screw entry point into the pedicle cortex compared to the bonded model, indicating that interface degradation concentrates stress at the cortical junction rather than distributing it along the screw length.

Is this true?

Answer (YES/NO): YES